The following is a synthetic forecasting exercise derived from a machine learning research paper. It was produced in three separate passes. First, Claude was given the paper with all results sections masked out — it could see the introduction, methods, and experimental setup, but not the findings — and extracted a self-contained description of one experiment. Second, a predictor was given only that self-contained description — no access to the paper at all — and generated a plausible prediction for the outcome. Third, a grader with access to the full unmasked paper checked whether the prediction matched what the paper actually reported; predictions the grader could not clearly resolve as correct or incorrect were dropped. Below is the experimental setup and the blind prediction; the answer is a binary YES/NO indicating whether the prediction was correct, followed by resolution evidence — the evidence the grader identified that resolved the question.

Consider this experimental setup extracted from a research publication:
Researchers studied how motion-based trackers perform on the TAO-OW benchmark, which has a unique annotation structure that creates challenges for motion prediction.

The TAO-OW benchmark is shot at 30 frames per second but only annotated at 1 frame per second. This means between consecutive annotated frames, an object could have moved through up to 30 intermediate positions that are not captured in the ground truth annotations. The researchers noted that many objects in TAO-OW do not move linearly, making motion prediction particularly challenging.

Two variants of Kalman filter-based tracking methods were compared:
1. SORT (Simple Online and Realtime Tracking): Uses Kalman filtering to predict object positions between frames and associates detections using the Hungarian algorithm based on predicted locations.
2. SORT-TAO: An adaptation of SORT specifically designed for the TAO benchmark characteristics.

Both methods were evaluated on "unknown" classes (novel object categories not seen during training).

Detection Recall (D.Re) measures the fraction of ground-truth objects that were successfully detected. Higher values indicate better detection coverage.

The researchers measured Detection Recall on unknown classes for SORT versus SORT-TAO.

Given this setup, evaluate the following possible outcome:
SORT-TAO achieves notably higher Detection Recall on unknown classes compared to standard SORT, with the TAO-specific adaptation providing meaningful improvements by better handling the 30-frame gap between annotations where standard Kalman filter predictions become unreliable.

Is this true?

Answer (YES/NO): YES